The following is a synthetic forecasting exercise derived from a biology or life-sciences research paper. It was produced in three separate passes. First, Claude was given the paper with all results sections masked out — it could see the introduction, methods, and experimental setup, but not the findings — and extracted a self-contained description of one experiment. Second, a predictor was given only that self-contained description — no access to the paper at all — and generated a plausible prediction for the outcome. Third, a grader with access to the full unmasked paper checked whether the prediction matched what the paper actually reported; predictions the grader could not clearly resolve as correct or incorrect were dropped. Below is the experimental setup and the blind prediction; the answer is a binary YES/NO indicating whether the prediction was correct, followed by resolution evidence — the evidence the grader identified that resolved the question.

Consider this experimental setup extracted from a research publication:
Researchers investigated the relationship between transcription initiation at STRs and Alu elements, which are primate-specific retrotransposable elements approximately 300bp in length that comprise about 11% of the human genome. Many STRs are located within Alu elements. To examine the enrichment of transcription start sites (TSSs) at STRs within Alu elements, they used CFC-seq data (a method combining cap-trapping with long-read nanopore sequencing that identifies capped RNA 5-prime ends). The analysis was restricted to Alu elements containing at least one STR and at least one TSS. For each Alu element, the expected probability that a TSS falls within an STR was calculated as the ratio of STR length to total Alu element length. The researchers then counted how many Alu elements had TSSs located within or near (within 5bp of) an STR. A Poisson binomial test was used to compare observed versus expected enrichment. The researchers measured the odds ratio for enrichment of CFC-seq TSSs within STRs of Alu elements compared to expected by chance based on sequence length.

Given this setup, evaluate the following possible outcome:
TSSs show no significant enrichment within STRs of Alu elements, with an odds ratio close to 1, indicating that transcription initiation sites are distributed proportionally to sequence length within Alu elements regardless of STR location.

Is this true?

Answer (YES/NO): NO